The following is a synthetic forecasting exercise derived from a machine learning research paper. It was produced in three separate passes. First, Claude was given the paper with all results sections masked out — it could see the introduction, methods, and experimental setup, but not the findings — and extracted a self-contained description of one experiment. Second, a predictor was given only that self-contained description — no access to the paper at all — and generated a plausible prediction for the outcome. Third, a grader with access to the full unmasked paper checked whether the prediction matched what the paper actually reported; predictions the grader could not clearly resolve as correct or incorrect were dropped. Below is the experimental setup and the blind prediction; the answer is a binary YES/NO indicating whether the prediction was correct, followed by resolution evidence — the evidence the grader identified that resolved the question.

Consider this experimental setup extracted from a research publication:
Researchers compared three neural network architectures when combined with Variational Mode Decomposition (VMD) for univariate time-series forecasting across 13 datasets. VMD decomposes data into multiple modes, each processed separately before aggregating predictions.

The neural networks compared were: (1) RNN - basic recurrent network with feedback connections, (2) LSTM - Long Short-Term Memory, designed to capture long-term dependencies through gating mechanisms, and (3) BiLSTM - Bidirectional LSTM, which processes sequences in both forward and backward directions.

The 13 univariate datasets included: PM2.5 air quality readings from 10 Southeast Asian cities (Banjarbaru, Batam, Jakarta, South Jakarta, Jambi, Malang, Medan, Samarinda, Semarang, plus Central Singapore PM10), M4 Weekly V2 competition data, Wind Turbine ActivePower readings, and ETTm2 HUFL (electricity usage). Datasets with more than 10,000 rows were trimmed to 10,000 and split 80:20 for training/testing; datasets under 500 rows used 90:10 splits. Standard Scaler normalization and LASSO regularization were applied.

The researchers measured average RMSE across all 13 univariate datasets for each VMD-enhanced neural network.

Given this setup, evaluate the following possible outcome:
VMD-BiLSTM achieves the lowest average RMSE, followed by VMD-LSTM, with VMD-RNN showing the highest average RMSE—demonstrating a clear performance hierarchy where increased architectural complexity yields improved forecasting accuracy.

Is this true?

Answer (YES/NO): NO